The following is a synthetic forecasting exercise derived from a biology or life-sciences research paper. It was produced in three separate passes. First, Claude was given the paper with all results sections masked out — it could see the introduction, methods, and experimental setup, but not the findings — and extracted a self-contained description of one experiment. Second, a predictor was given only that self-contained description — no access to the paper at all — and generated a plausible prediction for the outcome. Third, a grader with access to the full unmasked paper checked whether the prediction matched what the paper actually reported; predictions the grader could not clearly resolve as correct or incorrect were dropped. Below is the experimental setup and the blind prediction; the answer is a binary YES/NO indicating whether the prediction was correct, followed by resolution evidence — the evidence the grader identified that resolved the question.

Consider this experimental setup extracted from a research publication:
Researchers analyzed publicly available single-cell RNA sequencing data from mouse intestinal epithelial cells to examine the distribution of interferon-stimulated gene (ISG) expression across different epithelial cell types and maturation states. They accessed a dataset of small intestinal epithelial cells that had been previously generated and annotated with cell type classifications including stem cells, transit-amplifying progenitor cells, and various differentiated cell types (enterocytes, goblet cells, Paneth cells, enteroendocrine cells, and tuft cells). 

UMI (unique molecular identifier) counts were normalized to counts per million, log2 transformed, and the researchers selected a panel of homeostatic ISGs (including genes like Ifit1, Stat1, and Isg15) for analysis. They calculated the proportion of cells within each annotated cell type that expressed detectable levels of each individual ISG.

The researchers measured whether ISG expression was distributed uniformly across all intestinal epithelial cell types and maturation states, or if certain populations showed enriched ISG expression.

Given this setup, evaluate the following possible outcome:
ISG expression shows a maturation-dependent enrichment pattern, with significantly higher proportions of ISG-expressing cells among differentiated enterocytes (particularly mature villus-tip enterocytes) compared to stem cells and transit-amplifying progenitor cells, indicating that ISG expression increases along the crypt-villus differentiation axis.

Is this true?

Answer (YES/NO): YES